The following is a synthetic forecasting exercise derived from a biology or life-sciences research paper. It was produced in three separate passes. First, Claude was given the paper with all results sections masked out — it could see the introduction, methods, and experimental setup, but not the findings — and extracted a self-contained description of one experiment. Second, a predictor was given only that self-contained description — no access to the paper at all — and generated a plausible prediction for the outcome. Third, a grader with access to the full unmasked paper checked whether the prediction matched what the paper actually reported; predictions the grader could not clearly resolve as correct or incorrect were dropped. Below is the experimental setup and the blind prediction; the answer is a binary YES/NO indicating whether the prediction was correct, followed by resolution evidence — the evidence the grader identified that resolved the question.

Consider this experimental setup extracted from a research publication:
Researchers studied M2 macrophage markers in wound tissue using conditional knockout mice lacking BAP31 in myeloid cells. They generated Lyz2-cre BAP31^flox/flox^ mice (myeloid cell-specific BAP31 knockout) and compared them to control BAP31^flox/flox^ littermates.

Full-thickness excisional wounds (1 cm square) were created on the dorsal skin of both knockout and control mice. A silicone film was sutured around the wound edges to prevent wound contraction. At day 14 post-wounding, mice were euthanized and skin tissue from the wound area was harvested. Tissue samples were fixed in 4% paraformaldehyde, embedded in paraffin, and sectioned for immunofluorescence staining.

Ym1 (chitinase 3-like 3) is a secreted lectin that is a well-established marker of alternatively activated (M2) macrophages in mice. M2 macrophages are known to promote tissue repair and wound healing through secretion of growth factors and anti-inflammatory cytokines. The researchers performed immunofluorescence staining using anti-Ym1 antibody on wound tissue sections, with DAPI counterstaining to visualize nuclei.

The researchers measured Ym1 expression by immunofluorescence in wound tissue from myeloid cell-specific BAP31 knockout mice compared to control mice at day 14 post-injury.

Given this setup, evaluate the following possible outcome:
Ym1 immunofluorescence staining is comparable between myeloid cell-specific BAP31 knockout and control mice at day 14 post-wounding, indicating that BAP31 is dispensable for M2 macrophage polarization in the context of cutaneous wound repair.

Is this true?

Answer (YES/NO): NO